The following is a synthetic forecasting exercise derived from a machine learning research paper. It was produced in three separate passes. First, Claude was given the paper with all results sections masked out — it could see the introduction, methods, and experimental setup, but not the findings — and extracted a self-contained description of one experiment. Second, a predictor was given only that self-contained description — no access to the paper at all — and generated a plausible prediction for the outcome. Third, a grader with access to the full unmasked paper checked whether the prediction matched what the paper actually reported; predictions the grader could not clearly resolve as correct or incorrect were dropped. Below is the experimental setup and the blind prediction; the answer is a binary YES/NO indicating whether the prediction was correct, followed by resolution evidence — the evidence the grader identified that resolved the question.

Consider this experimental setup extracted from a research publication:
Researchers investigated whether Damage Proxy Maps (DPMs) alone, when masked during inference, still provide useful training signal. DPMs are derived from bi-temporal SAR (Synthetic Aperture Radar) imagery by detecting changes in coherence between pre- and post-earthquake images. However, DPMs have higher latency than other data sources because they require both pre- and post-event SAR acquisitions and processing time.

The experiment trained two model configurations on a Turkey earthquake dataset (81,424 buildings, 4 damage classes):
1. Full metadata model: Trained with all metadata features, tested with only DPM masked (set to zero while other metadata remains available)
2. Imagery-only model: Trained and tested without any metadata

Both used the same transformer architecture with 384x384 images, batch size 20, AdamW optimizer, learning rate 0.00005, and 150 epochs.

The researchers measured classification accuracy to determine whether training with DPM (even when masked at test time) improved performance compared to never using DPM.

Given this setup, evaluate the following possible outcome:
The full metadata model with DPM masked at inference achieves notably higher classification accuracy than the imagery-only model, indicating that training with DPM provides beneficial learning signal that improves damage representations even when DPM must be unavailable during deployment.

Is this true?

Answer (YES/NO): YES